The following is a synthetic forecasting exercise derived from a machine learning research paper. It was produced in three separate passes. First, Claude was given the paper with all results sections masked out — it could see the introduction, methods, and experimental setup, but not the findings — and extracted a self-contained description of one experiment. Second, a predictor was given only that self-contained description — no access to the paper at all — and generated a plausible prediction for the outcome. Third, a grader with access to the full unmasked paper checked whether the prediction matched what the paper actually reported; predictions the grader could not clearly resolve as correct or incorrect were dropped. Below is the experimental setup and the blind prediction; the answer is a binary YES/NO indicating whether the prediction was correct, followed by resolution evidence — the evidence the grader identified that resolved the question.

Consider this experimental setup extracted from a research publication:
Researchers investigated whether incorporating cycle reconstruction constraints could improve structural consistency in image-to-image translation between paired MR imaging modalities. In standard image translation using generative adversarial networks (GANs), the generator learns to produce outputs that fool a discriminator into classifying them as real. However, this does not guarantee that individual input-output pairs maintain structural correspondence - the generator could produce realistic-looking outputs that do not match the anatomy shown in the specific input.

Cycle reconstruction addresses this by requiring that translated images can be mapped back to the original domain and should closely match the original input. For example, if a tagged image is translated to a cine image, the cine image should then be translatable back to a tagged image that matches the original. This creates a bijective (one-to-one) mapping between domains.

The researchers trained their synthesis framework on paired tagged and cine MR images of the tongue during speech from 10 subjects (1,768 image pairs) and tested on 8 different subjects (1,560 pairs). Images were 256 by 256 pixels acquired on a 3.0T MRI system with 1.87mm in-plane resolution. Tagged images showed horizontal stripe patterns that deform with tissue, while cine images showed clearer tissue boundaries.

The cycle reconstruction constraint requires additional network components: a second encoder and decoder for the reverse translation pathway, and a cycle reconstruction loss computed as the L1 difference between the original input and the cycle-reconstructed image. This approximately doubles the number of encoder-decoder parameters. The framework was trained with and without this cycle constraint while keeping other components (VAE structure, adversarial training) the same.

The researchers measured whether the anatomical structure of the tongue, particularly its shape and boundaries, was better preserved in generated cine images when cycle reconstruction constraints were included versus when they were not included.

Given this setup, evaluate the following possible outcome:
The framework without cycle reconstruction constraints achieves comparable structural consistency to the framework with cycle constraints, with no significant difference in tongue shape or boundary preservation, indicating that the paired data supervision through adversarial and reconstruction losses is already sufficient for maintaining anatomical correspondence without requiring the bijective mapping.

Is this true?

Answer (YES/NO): NO